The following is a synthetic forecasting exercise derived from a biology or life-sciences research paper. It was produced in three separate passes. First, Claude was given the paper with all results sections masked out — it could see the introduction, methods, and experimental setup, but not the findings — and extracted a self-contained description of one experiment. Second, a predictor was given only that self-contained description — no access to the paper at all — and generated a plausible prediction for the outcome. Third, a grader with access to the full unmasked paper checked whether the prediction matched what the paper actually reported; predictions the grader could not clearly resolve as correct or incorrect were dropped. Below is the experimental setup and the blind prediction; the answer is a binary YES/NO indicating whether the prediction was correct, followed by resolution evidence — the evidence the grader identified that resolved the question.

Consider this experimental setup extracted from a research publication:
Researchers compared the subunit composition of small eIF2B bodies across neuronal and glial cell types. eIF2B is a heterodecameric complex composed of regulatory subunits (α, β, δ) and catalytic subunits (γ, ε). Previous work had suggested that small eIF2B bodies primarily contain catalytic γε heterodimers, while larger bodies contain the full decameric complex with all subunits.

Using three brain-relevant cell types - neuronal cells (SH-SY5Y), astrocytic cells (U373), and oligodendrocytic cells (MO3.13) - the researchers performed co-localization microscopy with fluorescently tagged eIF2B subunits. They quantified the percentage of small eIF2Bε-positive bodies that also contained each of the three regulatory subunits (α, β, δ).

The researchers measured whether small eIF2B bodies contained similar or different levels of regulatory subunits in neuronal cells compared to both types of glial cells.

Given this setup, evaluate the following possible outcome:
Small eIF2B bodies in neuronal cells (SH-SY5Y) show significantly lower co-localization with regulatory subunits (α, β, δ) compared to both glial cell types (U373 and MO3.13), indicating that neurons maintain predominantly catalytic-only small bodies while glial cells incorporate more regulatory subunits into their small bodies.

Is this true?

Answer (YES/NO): NO